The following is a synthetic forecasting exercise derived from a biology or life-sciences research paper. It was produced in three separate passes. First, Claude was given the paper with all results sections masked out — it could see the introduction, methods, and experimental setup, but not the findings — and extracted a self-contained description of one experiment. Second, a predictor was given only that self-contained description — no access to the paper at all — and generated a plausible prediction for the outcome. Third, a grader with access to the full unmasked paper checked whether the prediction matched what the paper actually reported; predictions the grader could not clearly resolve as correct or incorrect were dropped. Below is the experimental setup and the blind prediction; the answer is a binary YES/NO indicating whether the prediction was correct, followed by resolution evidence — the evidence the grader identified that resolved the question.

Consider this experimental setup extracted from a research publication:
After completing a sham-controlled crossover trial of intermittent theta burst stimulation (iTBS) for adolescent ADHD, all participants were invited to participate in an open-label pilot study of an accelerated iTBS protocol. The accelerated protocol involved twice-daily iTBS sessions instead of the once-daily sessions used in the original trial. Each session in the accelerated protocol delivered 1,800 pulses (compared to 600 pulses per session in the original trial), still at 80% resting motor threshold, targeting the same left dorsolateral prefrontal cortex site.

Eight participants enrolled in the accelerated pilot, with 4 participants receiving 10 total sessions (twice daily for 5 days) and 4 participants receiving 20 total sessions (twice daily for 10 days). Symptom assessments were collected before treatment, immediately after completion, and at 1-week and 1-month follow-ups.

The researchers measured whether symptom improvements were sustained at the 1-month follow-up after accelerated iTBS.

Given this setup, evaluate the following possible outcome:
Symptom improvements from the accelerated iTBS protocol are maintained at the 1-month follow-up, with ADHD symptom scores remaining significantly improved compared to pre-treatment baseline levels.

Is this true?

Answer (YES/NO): NO